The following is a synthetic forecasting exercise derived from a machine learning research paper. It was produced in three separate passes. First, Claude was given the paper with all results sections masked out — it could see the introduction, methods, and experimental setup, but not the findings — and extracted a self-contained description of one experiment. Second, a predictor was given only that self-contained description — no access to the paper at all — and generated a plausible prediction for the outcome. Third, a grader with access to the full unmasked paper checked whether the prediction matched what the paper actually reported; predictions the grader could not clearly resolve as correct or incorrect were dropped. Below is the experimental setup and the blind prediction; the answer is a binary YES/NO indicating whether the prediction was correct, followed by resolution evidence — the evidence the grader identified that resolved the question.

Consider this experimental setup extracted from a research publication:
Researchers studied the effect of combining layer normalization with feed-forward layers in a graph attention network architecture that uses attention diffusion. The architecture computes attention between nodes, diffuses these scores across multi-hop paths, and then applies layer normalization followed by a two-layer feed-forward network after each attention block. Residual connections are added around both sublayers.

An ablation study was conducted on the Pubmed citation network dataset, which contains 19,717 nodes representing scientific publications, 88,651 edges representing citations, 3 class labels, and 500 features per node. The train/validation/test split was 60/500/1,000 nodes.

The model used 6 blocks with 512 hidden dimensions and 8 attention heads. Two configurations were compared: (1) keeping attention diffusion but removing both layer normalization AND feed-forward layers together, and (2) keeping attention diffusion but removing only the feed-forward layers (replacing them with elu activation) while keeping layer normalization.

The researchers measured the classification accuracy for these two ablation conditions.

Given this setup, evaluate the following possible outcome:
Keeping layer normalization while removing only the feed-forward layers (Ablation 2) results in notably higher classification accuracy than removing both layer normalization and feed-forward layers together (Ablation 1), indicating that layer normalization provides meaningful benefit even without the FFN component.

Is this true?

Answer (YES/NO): YES